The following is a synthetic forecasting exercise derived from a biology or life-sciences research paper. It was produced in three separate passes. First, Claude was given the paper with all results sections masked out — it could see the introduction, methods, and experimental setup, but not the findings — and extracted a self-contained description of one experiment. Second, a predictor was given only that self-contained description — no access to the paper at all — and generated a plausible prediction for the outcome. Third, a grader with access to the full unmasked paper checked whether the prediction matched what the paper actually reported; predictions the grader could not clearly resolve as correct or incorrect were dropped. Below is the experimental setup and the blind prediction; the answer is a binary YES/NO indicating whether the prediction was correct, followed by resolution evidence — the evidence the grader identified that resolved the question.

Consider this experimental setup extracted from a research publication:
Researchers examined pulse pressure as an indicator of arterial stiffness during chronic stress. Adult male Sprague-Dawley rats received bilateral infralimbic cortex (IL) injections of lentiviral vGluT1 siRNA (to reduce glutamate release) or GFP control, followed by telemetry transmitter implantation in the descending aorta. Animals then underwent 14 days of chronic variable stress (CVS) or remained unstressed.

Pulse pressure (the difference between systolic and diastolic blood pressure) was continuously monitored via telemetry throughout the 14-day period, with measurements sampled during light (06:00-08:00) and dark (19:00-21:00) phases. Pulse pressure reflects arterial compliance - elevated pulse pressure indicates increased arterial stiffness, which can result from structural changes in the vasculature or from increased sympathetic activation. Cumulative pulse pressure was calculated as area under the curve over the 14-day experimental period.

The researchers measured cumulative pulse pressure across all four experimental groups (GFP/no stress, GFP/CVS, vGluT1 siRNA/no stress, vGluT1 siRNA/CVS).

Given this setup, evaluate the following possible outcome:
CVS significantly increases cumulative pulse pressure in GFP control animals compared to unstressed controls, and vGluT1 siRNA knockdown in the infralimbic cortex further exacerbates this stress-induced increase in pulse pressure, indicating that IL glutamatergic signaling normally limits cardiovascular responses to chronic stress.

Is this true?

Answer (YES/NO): YES